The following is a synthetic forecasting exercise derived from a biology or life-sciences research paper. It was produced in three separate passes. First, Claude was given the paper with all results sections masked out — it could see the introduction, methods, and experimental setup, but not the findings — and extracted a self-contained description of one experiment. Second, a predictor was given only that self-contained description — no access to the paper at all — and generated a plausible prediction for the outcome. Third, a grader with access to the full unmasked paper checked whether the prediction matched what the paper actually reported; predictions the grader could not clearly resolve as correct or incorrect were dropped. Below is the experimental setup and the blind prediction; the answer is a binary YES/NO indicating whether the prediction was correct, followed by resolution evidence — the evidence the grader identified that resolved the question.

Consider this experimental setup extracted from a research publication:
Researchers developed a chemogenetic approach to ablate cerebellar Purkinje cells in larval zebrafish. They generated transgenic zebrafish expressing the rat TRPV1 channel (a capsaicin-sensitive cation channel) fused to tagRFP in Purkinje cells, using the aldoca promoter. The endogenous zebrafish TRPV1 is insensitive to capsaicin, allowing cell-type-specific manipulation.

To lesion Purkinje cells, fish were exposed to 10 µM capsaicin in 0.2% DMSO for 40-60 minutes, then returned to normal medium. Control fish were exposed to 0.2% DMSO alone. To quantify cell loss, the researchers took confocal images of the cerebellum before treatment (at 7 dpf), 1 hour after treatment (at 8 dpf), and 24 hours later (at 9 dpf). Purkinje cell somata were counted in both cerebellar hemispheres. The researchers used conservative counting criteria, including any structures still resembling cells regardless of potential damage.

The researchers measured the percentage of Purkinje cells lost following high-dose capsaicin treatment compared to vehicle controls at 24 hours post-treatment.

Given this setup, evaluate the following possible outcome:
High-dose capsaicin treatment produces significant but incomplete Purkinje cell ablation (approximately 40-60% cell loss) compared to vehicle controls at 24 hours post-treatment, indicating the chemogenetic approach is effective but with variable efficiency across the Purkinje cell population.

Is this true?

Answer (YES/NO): NO